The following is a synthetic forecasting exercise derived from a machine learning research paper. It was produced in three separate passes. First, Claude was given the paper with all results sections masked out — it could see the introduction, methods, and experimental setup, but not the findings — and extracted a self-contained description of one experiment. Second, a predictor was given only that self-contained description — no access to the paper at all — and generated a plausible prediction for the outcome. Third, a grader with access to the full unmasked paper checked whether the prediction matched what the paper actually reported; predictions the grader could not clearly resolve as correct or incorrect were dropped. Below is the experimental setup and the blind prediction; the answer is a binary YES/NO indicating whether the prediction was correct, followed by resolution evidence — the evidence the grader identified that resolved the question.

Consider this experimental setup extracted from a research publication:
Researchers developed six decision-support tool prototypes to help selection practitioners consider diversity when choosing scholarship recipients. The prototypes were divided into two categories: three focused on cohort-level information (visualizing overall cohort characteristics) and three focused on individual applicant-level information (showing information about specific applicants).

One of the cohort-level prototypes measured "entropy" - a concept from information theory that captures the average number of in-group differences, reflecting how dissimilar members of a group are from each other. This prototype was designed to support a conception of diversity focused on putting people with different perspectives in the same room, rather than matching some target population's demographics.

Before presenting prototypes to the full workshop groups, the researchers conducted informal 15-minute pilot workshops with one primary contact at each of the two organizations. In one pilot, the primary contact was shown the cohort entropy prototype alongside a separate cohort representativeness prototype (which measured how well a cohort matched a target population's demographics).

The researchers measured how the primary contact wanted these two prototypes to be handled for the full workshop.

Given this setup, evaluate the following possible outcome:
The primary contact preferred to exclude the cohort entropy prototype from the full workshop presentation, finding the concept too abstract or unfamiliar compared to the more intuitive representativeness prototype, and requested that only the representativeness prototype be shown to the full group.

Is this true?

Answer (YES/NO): NO